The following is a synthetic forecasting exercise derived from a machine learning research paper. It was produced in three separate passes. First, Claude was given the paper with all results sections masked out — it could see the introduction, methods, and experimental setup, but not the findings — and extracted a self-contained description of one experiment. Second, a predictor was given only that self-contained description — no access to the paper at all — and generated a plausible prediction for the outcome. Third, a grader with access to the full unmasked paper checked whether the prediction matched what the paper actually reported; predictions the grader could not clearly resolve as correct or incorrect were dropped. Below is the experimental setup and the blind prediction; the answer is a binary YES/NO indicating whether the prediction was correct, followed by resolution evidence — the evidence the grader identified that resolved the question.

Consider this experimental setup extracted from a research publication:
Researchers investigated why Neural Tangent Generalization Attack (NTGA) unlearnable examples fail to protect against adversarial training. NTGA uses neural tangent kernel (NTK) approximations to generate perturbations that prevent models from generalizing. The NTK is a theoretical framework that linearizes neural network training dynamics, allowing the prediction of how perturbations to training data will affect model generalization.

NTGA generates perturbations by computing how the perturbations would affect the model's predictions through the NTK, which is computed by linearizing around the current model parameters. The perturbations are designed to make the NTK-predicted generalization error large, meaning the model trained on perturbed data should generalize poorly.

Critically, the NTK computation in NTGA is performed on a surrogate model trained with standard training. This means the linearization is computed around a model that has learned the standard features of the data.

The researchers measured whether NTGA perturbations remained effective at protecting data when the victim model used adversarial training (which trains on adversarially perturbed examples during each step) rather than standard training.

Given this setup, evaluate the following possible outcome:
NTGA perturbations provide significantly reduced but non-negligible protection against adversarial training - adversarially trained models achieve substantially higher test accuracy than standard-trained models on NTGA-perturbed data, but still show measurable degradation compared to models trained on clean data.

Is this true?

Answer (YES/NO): NO